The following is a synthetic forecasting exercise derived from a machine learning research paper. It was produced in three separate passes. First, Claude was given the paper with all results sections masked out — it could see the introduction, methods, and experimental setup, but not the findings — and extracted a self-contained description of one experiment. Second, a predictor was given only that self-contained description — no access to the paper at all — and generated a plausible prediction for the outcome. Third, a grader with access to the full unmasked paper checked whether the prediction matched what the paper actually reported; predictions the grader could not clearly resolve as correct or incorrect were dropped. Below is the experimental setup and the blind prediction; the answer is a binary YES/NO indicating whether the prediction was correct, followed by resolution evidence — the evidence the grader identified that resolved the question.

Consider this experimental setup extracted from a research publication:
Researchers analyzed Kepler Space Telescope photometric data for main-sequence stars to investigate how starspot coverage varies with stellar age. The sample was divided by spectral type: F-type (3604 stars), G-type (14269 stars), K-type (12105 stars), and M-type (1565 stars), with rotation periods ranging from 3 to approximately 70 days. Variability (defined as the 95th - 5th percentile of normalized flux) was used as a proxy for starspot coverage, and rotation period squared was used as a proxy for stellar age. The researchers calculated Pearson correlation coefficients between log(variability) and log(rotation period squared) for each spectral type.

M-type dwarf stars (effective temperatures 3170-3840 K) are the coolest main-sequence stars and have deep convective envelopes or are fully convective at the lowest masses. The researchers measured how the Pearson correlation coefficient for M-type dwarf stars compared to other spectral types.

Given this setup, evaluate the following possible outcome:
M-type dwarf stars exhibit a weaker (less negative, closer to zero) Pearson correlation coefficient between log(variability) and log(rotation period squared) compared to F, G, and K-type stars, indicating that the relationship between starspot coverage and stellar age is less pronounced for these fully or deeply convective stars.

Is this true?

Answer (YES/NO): NO